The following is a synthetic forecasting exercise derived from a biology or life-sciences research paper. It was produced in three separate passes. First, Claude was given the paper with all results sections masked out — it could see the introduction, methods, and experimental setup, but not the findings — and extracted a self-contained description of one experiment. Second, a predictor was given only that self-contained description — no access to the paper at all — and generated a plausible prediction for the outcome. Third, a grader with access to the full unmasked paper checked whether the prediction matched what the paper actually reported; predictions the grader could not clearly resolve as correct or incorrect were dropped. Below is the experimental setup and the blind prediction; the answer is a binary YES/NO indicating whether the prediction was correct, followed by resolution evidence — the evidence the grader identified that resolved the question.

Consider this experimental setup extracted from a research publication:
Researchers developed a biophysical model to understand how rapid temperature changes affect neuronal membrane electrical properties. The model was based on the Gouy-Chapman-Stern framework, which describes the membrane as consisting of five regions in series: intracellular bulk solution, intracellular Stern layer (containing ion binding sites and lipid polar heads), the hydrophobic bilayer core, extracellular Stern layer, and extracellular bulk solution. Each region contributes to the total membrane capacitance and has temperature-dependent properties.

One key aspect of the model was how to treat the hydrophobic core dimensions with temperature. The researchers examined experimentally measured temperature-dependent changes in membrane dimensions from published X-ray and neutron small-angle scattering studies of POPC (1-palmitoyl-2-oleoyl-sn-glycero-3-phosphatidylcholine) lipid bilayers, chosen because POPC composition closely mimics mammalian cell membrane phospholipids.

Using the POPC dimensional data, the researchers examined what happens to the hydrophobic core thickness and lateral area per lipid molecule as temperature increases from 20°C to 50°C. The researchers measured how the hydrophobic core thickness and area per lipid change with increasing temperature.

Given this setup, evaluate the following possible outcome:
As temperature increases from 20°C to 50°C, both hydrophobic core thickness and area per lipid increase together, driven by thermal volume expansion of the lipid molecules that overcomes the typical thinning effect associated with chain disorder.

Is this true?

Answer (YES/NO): NO